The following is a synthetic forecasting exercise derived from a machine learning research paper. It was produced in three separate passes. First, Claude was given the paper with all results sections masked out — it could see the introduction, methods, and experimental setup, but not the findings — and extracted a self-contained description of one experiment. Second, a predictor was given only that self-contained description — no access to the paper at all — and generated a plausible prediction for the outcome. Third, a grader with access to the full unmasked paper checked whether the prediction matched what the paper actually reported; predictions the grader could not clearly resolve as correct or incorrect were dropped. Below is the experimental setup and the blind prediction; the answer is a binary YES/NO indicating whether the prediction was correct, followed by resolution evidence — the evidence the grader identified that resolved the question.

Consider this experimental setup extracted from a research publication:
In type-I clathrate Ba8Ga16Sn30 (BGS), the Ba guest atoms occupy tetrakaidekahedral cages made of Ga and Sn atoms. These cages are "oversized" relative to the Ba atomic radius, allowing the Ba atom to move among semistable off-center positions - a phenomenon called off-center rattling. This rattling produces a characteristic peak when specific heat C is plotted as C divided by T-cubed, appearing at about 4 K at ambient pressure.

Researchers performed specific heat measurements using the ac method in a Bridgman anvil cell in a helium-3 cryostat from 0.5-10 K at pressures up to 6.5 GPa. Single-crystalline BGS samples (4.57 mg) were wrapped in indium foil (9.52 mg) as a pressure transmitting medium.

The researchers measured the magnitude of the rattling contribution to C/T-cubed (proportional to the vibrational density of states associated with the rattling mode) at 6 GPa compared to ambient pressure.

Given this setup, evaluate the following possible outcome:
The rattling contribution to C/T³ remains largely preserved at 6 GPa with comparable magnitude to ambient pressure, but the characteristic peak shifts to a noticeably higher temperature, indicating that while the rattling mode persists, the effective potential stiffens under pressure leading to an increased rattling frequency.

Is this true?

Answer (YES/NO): NO